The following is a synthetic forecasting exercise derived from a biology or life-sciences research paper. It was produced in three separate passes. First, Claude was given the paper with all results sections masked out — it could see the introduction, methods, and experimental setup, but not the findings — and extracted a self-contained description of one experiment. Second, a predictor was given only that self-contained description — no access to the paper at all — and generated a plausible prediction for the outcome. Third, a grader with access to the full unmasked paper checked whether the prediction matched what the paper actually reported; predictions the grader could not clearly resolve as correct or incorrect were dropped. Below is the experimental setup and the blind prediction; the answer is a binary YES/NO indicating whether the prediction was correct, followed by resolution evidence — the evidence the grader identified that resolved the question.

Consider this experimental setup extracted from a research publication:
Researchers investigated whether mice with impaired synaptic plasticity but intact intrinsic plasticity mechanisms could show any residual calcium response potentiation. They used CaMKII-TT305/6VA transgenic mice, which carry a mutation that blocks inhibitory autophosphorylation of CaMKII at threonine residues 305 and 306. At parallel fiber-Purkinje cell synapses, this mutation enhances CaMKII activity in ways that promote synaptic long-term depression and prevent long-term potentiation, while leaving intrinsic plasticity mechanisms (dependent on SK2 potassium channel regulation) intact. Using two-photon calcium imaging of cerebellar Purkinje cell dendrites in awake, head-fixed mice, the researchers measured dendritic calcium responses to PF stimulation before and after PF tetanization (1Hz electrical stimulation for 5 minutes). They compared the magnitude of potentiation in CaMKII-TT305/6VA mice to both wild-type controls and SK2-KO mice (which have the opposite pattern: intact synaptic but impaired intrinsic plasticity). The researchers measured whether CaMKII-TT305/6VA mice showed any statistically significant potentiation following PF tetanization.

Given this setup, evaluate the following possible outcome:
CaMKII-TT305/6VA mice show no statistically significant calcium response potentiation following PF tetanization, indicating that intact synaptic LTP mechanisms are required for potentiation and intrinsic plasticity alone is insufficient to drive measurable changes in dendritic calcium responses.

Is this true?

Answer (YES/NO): NO